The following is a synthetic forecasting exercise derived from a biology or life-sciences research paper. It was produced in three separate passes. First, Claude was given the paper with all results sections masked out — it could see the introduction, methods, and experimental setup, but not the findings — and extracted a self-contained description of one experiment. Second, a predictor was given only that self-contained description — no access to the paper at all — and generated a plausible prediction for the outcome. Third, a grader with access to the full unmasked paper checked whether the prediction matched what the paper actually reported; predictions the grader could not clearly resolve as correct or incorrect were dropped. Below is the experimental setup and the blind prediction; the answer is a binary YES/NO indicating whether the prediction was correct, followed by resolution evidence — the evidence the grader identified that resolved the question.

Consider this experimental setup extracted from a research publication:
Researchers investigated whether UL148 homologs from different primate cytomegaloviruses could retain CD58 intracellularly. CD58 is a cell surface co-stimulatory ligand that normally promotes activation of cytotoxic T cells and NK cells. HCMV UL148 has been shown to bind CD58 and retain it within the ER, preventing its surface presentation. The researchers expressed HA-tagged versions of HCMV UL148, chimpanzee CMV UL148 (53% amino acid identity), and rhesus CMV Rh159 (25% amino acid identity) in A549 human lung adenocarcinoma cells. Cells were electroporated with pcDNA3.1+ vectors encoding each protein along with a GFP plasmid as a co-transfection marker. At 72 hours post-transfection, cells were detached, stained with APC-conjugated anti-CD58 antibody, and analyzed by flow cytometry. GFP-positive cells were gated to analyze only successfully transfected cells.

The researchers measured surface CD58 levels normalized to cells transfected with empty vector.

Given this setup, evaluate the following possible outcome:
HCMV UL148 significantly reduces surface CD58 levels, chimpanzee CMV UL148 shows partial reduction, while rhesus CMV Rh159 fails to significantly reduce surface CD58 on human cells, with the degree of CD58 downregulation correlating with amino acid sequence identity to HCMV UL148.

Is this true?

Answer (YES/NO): NO